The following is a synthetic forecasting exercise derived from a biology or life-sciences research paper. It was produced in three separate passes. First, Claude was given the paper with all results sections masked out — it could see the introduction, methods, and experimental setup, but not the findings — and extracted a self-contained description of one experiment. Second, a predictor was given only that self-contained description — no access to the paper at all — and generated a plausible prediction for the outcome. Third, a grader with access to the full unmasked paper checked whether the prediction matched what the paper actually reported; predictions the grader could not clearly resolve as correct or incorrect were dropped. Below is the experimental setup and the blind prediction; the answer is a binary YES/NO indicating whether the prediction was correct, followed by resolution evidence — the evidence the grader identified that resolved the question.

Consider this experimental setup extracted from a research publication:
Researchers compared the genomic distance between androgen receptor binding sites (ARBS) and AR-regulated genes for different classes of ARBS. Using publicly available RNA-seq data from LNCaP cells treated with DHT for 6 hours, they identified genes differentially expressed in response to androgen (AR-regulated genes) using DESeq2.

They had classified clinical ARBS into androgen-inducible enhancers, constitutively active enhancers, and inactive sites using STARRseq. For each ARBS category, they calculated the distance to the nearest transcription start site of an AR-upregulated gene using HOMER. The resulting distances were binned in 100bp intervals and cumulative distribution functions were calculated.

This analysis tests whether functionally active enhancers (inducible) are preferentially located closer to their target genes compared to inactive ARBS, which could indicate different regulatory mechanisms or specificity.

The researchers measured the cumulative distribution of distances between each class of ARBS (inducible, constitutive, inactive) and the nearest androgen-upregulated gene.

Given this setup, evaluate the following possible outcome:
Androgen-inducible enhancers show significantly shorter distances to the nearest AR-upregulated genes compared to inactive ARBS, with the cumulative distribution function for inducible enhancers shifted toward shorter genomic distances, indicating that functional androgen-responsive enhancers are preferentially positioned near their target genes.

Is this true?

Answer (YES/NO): YES